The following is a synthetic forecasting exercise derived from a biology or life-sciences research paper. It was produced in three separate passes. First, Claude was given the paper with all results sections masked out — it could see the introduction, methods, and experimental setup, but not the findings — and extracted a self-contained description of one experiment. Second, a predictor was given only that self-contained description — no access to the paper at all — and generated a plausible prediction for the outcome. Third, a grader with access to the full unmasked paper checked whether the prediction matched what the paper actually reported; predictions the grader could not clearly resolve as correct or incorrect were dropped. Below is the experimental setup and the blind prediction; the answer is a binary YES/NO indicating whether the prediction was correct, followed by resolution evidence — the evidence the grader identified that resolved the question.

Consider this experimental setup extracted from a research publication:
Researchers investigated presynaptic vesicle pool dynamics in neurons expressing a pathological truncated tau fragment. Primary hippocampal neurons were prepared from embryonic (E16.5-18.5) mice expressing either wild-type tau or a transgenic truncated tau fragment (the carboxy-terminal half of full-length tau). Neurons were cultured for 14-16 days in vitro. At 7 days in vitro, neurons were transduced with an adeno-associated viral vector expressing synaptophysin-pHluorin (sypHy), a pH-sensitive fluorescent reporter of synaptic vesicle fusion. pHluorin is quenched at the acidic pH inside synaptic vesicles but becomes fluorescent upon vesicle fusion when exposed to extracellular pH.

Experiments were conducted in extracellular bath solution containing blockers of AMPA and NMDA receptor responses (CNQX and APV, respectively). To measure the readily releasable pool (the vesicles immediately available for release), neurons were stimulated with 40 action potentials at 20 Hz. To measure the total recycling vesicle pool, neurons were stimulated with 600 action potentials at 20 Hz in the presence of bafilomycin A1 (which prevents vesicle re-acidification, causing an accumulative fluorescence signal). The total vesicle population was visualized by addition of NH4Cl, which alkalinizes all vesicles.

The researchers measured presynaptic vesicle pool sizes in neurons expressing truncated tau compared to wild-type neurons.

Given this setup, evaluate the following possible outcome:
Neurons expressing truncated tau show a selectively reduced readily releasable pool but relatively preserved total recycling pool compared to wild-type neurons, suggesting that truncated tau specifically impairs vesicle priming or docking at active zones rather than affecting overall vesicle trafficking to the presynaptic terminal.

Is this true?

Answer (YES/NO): NO